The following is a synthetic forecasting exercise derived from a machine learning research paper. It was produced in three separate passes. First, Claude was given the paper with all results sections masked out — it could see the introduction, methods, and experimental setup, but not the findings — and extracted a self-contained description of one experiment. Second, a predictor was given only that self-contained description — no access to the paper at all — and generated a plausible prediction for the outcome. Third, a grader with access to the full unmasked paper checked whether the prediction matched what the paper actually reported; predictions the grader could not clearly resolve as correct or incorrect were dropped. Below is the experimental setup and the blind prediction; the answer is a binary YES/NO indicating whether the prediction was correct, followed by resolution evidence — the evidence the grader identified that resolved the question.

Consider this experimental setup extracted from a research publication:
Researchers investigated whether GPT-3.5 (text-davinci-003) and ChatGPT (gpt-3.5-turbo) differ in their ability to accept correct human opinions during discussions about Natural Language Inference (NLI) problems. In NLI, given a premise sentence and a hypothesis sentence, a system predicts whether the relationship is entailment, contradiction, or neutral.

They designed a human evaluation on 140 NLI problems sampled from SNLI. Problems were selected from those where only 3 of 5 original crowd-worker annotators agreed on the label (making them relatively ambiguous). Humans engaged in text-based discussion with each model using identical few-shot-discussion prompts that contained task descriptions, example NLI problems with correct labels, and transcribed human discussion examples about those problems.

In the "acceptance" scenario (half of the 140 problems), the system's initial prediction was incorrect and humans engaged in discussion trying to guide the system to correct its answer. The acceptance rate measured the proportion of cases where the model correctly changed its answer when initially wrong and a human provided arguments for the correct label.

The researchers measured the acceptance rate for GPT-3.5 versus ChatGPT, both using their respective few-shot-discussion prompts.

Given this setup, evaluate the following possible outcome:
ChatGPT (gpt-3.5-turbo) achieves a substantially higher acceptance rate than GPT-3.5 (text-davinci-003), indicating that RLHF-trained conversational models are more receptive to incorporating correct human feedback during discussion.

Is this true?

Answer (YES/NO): NO